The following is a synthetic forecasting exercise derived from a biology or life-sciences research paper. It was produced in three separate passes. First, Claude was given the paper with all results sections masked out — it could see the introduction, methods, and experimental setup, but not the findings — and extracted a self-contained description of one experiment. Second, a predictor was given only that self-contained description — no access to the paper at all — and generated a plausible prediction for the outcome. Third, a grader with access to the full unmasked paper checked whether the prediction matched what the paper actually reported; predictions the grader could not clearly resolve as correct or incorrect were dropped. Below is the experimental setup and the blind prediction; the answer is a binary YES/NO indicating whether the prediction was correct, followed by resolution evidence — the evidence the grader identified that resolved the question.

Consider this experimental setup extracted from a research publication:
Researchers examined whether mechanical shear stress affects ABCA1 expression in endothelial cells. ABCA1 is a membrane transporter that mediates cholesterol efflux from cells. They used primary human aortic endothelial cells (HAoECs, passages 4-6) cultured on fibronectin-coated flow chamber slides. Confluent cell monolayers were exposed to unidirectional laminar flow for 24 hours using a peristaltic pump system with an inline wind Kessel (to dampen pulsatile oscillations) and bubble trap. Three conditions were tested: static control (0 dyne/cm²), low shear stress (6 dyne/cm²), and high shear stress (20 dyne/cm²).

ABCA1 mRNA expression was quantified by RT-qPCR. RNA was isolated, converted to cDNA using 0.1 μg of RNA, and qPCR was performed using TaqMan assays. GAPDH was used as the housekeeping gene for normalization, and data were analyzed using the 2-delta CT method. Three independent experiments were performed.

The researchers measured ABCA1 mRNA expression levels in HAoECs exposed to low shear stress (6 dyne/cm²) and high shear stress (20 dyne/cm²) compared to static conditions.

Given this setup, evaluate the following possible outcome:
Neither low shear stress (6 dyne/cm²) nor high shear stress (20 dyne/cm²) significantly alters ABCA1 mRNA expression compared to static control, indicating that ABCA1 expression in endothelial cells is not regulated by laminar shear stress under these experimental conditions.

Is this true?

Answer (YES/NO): NO